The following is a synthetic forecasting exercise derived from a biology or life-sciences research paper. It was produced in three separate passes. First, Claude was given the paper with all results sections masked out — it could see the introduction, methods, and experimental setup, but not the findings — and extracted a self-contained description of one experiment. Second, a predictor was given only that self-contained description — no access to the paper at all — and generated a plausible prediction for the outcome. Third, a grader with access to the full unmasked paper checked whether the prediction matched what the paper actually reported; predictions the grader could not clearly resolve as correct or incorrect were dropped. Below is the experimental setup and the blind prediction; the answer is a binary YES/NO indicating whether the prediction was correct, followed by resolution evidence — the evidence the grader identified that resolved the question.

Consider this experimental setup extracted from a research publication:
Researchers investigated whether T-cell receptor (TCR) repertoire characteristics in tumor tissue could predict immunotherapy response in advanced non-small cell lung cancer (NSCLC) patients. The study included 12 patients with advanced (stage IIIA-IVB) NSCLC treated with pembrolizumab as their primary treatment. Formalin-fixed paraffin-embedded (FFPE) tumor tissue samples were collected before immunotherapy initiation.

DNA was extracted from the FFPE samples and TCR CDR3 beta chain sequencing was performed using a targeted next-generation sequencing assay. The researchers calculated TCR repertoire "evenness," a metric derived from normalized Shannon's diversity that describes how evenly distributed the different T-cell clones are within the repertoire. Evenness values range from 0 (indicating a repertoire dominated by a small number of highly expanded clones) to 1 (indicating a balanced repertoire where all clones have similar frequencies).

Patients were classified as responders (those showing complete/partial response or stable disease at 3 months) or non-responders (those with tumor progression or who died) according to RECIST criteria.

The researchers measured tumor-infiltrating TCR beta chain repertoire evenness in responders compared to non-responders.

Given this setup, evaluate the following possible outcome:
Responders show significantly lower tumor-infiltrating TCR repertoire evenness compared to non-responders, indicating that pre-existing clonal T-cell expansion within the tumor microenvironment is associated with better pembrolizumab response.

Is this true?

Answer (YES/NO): YES